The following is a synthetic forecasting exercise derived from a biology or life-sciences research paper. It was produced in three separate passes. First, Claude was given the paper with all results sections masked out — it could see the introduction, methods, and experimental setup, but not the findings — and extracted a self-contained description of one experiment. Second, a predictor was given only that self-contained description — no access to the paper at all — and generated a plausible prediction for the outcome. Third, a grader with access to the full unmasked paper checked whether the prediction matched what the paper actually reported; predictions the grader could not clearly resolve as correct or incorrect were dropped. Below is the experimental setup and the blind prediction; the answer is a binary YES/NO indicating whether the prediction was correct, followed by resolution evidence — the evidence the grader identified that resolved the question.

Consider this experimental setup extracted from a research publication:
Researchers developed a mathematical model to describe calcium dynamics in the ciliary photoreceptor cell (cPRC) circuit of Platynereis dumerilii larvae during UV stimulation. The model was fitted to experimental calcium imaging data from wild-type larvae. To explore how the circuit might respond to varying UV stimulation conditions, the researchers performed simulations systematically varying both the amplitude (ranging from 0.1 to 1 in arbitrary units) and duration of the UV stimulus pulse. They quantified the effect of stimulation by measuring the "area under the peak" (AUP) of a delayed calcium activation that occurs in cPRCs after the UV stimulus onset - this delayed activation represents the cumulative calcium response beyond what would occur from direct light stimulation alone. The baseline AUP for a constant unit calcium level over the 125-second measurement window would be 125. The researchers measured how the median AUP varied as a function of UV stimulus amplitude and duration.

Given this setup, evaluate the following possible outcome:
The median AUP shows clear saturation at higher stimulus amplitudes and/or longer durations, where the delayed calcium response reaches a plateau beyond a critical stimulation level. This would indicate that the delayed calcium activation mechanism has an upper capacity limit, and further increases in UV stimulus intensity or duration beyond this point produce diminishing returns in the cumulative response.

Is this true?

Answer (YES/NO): NO